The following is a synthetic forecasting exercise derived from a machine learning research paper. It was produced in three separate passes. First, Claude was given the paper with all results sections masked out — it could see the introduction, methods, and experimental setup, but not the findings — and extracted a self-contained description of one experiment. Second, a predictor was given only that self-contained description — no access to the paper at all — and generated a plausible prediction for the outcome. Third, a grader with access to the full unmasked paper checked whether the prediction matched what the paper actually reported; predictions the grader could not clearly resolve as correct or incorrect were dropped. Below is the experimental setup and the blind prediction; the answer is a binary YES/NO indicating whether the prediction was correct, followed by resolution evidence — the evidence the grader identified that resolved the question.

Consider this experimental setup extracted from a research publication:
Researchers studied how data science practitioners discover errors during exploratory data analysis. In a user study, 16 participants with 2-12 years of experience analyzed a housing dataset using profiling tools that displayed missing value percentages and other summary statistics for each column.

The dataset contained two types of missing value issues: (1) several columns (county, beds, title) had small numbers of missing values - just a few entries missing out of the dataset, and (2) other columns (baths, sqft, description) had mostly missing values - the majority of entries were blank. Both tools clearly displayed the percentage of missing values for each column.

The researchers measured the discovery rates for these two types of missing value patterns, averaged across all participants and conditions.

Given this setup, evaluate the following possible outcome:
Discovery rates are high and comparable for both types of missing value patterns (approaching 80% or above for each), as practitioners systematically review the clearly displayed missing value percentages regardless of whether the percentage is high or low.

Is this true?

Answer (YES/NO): NO